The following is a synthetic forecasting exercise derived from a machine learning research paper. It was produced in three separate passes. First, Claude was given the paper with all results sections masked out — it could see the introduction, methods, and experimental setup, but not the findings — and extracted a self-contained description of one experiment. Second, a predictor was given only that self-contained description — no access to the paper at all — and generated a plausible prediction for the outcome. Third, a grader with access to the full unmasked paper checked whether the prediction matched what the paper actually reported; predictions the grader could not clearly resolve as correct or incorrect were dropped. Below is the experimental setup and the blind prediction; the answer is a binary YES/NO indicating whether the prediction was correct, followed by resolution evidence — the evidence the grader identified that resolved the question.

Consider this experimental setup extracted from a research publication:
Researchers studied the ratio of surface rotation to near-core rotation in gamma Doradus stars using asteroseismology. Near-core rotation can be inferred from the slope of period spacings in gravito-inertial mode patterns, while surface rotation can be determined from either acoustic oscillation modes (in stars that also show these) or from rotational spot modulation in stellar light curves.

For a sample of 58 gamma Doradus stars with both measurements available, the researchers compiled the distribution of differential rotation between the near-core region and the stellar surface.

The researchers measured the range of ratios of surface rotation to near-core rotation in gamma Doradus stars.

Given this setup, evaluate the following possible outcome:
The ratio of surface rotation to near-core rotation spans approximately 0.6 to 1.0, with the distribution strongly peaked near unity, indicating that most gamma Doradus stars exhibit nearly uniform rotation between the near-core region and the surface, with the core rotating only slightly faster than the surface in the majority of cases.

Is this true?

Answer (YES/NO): NO